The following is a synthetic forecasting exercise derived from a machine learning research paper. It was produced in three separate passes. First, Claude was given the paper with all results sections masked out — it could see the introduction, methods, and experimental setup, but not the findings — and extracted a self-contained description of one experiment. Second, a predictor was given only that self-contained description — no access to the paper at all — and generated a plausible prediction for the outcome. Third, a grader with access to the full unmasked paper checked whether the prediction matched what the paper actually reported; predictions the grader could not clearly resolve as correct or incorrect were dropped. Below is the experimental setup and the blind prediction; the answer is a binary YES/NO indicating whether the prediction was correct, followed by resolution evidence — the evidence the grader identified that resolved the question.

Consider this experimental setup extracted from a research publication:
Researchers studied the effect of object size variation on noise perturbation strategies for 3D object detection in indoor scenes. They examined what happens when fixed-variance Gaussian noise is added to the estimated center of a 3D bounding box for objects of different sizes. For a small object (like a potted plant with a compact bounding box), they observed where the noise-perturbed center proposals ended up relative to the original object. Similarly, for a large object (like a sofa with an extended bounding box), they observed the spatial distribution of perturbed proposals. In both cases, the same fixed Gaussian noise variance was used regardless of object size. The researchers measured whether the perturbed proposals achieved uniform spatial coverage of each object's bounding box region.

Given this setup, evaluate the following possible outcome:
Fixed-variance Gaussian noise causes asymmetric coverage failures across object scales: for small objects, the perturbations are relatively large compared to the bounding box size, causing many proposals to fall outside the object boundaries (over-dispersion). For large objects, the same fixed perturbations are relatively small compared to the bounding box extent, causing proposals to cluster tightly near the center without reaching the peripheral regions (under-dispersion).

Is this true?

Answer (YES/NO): YES